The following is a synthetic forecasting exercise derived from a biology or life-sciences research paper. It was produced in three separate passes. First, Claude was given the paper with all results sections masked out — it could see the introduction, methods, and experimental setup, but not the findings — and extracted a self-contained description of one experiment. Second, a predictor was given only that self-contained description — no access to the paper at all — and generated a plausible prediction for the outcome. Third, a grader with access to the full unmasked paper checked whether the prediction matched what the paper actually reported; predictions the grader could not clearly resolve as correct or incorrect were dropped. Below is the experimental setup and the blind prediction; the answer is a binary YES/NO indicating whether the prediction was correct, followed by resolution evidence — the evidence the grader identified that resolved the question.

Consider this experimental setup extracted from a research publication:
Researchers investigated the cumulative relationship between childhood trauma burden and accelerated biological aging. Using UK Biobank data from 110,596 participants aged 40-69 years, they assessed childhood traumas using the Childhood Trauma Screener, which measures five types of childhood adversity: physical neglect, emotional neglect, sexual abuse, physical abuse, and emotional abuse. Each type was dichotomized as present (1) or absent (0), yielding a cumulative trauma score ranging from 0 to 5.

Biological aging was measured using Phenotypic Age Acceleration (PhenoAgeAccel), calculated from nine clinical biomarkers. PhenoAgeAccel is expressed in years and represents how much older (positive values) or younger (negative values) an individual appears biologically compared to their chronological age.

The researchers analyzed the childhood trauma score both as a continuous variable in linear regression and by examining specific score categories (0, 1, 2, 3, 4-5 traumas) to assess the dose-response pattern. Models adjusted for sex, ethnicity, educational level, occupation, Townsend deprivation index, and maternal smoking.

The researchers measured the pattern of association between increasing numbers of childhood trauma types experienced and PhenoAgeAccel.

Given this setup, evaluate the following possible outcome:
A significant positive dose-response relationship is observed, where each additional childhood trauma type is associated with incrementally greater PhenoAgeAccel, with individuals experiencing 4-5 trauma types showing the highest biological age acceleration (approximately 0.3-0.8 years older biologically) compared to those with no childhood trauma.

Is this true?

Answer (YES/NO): YES